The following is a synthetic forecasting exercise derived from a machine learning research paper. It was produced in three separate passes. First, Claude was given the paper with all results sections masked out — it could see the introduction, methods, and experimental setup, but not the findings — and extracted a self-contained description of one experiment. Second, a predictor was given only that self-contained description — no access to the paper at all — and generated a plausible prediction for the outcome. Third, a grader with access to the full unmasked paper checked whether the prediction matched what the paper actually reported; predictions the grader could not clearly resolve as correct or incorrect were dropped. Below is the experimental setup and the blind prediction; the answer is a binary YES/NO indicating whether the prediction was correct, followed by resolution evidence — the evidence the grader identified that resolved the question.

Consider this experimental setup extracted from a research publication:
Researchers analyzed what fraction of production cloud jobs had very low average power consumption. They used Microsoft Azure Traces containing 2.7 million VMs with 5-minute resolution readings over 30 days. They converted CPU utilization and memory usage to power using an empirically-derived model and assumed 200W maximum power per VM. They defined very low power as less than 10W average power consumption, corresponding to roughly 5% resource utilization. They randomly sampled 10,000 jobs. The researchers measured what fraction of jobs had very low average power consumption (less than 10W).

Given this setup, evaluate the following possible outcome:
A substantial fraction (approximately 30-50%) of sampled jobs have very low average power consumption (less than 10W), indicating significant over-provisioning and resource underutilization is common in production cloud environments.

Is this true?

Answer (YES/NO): YES